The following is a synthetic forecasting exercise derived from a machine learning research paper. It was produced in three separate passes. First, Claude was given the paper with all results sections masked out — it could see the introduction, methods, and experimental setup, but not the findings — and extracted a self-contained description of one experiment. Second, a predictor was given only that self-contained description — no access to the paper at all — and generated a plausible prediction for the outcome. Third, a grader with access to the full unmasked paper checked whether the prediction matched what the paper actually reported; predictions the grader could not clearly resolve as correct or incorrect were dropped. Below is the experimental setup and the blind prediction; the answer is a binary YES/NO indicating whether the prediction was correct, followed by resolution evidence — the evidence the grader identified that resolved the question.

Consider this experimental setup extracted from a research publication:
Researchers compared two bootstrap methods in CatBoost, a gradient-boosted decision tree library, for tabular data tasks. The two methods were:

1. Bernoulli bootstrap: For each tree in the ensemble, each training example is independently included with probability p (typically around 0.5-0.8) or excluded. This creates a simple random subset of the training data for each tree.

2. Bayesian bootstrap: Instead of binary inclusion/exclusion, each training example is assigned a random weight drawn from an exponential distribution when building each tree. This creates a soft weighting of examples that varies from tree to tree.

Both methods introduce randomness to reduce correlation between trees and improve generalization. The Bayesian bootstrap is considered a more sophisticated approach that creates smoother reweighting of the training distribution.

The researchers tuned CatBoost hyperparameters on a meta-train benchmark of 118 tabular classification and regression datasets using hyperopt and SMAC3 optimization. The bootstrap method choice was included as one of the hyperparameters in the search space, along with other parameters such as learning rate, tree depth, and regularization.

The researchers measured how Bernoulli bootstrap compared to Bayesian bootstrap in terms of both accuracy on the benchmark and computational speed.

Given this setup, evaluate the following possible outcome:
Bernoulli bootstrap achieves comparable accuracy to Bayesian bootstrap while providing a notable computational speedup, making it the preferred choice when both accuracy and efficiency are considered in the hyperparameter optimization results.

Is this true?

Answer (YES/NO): YES